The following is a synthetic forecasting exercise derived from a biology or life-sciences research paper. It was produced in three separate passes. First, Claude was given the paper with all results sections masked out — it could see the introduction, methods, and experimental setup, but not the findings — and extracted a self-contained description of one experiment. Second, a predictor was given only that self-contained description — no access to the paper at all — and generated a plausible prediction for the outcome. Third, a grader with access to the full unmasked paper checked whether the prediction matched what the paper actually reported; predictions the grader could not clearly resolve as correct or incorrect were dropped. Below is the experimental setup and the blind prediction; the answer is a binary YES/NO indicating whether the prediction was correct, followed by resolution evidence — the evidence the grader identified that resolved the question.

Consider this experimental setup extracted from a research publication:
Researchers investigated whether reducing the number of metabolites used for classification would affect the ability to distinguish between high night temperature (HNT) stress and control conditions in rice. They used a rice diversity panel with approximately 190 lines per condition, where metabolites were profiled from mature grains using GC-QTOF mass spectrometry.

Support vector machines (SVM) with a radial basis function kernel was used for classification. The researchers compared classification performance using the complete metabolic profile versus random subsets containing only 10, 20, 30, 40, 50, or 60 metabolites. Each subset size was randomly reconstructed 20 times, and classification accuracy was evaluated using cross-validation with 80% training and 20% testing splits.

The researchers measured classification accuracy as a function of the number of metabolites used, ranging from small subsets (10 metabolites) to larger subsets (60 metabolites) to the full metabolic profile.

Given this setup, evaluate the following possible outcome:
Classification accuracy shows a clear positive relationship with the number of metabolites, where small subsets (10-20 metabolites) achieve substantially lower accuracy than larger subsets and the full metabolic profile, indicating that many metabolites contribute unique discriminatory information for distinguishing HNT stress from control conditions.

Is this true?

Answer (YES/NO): NO